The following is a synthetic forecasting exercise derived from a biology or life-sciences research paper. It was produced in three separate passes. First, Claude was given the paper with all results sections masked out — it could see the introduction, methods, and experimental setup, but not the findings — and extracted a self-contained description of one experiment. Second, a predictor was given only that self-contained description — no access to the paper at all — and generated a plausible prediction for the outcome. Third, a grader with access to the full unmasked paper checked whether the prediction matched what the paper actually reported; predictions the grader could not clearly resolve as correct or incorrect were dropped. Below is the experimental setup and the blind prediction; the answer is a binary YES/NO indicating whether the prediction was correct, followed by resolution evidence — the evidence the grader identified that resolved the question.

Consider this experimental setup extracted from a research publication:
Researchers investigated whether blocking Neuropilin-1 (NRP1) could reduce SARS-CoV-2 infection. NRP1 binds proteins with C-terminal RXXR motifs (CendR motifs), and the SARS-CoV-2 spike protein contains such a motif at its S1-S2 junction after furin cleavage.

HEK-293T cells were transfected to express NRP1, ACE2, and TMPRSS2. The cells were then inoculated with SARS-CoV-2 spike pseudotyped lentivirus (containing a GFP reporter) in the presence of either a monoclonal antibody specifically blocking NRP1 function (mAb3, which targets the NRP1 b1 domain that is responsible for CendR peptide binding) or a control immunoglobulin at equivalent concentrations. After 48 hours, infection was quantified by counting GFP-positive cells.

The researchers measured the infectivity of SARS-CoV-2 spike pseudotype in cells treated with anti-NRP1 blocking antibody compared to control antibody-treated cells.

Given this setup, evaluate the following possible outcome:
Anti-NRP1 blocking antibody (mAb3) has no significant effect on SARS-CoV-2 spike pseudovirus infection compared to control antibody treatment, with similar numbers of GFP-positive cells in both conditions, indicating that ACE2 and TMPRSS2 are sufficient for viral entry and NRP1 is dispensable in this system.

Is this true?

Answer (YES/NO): NO